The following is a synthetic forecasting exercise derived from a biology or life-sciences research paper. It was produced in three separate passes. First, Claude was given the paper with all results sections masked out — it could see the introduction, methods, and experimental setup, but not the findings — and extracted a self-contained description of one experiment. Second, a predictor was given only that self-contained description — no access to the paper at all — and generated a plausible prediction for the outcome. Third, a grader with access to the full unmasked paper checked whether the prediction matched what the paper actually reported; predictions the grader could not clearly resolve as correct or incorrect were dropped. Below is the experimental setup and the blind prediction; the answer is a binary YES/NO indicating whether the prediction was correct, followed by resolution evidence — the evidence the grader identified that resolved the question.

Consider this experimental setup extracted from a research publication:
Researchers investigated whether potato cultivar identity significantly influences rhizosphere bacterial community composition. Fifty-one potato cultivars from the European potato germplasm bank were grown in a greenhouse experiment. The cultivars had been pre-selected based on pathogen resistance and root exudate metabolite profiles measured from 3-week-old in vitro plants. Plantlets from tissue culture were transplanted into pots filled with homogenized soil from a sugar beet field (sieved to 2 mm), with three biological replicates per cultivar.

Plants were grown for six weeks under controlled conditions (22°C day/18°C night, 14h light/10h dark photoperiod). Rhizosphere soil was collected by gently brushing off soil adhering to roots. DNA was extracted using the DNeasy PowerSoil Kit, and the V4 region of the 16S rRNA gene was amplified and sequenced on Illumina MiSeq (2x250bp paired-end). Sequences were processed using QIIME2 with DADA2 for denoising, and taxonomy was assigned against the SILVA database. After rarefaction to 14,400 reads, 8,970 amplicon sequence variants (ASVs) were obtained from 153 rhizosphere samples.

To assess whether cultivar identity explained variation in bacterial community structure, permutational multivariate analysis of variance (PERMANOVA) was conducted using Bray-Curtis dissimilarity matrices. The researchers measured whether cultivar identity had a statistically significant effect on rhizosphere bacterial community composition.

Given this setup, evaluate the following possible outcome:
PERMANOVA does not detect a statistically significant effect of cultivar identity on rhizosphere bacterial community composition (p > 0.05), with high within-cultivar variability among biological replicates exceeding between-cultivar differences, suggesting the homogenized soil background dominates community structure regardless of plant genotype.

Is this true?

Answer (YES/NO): NO